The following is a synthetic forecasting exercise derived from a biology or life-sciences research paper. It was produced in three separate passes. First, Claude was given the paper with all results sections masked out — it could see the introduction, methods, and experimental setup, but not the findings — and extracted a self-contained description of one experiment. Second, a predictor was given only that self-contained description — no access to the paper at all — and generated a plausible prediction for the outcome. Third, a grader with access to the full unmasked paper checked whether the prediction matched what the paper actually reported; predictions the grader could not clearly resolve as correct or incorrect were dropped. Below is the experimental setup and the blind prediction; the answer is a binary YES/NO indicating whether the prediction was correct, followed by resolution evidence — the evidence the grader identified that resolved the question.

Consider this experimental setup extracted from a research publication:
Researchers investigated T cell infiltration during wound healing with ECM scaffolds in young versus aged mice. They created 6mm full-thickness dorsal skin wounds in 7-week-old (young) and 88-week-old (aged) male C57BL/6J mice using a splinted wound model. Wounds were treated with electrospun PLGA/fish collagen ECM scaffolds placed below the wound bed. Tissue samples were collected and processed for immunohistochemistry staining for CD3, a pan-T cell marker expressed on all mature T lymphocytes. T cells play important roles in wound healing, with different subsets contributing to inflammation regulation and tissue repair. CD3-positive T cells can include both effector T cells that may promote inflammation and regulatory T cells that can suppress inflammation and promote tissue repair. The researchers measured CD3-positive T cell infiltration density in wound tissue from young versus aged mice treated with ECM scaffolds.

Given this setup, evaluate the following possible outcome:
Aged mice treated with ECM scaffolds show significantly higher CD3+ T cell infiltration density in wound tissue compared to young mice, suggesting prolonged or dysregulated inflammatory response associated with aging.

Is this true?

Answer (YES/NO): NO